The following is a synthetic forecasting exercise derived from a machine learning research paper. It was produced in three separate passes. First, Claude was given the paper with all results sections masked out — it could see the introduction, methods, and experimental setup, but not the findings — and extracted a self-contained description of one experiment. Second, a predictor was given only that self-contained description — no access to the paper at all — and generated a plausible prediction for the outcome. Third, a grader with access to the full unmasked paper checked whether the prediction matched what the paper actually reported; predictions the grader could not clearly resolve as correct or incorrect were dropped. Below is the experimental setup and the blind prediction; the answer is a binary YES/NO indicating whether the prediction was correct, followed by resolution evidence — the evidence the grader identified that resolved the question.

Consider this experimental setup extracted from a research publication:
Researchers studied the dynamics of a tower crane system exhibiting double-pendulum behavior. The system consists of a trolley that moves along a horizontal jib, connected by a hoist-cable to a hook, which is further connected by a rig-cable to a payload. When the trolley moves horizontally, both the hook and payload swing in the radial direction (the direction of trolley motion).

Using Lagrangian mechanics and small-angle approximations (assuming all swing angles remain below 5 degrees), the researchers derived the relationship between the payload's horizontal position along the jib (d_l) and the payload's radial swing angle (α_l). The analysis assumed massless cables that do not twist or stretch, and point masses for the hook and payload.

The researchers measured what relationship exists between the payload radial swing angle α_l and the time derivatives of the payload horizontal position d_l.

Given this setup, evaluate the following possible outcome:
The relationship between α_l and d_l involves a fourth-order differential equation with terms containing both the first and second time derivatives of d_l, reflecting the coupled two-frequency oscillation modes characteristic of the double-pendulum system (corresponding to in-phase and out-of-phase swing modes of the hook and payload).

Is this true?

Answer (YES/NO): NO